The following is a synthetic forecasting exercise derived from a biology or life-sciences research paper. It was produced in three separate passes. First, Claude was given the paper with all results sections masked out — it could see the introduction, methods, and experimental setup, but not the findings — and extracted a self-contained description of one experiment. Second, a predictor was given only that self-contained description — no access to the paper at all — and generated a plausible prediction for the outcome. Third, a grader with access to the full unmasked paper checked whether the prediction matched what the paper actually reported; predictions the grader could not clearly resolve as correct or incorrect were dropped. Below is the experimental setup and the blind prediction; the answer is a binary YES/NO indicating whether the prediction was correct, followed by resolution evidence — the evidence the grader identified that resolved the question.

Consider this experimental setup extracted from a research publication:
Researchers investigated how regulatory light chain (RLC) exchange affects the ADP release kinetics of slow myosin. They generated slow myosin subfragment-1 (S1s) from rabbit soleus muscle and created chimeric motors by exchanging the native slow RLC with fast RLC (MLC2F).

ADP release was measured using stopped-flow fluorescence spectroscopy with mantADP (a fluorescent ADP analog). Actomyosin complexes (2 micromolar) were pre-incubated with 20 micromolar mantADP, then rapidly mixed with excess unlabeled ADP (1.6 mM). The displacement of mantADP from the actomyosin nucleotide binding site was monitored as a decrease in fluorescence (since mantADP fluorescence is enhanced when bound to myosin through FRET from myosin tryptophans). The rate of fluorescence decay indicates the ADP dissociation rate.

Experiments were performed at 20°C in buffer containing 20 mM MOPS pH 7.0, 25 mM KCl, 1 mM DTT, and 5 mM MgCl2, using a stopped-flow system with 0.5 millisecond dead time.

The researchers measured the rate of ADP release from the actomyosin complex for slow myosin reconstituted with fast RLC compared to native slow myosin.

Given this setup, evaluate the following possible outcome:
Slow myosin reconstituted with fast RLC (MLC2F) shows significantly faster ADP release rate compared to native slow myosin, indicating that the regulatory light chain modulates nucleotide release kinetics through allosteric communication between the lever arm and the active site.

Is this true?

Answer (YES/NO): NO